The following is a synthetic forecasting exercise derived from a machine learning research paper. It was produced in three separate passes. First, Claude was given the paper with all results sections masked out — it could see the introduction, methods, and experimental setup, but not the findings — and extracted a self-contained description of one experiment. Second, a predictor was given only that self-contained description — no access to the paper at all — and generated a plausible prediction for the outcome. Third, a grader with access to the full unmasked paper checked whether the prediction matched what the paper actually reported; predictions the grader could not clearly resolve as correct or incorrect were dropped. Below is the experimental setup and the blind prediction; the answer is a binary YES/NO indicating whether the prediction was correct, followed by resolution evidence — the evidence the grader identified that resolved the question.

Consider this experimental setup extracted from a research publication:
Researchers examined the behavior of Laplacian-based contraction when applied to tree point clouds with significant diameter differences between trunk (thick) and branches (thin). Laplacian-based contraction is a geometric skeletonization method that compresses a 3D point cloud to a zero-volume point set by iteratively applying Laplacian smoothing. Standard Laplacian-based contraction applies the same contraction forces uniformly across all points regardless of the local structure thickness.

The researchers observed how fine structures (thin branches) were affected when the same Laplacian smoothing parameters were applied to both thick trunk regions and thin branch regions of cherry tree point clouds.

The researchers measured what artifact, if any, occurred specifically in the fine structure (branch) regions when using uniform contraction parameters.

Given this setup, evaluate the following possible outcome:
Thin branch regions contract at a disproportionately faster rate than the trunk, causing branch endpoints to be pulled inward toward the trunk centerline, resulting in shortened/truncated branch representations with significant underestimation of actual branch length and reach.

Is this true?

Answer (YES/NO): NO